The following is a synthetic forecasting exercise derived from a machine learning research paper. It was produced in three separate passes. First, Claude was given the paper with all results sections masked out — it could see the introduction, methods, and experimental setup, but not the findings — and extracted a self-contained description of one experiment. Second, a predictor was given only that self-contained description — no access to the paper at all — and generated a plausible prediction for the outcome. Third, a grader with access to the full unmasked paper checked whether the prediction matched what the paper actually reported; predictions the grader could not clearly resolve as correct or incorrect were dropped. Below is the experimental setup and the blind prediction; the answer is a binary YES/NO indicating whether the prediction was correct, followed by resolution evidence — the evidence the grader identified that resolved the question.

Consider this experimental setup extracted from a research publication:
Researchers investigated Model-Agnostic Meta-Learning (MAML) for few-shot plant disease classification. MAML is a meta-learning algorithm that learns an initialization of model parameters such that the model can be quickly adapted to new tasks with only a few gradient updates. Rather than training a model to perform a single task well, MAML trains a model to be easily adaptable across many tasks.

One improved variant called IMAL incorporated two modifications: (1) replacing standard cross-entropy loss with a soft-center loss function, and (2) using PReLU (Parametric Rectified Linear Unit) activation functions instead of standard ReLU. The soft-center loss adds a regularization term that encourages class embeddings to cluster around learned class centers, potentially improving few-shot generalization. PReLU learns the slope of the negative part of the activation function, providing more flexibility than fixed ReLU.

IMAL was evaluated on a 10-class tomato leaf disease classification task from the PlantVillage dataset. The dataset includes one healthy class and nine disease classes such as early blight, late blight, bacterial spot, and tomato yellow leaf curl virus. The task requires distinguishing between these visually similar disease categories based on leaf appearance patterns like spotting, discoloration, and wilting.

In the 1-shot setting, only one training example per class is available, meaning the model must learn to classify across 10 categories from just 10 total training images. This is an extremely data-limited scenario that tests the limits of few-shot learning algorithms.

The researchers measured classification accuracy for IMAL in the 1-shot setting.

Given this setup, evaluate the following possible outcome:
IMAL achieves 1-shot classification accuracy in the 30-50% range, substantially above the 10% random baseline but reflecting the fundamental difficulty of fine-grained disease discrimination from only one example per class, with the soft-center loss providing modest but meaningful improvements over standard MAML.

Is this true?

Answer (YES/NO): NO